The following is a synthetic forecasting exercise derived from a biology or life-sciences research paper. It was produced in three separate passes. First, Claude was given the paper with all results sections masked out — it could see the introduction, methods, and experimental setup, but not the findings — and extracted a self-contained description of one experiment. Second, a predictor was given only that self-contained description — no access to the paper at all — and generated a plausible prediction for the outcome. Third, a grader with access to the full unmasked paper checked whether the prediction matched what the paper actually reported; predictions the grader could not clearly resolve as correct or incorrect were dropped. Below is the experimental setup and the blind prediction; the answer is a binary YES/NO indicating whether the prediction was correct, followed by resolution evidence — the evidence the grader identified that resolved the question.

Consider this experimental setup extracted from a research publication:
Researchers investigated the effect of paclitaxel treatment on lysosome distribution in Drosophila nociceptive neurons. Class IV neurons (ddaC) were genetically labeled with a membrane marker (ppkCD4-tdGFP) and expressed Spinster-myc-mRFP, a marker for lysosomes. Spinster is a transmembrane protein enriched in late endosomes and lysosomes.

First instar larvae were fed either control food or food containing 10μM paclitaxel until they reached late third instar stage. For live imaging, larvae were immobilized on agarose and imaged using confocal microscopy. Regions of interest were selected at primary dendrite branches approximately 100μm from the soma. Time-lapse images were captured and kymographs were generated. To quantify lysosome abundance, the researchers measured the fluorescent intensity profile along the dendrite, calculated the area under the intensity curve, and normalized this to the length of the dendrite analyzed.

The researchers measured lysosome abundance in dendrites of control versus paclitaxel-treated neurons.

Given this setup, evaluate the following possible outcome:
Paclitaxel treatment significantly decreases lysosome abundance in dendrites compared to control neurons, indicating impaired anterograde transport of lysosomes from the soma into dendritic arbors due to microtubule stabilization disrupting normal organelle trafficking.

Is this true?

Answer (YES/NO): NO